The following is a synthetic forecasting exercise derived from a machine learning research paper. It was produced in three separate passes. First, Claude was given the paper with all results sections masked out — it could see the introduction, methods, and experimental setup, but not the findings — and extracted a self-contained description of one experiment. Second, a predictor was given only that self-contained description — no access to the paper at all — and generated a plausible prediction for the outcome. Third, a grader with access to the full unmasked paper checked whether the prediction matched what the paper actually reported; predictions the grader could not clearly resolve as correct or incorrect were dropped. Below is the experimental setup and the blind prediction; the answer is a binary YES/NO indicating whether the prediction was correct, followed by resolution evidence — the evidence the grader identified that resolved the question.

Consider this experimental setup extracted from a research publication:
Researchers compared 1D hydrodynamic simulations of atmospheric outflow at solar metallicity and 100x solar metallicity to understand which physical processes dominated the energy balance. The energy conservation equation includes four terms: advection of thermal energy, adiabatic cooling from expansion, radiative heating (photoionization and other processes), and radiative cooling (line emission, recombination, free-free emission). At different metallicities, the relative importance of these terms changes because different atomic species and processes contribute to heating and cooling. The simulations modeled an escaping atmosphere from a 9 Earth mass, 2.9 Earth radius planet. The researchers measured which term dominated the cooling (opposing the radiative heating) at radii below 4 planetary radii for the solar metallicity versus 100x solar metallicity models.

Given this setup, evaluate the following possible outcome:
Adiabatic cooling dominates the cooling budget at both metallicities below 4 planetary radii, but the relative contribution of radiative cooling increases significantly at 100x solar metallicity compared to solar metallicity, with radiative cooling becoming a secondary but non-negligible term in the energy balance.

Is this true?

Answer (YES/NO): NO